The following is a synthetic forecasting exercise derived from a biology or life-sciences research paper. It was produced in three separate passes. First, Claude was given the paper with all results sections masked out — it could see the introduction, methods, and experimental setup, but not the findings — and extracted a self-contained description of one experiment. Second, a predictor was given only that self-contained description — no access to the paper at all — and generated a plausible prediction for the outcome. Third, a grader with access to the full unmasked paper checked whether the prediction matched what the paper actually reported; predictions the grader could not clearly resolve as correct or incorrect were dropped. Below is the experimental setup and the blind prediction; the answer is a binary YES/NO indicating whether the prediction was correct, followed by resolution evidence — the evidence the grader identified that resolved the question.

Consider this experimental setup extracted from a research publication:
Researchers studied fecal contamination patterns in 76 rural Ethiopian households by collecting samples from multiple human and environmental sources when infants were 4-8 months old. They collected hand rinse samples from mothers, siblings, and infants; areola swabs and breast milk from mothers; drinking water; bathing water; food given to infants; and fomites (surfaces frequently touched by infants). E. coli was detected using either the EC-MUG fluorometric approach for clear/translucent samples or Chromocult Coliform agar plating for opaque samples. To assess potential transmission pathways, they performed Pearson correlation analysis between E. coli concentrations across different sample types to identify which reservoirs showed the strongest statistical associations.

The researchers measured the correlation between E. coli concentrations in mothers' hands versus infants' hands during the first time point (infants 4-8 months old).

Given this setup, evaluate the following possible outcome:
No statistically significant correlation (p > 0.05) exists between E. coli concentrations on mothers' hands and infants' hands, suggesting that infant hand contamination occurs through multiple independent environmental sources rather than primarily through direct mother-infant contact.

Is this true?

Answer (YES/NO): NO